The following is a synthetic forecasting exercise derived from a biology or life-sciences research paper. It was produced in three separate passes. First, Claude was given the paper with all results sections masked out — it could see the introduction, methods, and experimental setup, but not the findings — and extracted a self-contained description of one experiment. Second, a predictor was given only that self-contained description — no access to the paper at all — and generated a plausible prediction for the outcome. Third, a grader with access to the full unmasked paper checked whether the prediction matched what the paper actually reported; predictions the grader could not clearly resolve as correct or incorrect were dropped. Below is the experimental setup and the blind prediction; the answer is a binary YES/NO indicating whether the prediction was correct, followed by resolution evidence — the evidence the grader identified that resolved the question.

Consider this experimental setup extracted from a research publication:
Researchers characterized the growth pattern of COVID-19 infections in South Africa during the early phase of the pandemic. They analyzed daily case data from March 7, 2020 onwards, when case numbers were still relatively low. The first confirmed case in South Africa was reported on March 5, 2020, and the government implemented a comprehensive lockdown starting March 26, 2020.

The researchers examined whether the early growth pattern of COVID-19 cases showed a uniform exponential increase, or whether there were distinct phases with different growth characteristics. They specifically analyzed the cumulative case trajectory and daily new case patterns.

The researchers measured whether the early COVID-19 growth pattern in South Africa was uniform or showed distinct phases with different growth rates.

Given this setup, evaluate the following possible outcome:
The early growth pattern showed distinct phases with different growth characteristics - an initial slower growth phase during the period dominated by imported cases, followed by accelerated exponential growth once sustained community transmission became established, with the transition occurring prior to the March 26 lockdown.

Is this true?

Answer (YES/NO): NO